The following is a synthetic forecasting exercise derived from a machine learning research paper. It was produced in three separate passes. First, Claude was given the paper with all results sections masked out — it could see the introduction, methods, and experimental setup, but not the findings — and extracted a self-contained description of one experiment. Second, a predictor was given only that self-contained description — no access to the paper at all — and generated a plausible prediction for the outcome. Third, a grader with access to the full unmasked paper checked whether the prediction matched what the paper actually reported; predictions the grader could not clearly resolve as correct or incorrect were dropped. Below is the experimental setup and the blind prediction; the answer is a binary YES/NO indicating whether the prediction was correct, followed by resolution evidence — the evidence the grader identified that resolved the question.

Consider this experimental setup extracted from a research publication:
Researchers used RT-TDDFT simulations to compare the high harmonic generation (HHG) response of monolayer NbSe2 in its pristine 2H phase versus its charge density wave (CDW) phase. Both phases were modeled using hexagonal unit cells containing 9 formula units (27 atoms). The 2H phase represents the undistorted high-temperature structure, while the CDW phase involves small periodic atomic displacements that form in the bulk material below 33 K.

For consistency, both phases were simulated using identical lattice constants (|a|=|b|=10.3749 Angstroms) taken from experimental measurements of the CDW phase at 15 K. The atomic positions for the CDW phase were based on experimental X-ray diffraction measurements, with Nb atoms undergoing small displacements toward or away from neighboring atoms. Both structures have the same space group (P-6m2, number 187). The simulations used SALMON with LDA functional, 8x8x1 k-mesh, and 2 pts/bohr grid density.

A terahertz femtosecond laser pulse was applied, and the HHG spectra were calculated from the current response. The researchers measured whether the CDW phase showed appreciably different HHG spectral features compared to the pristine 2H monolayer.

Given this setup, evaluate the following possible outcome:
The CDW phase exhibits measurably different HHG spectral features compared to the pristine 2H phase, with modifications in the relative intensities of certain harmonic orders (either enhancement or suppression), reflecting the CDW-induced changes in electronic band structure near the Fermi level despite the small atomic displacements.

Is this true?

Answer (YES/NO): NO